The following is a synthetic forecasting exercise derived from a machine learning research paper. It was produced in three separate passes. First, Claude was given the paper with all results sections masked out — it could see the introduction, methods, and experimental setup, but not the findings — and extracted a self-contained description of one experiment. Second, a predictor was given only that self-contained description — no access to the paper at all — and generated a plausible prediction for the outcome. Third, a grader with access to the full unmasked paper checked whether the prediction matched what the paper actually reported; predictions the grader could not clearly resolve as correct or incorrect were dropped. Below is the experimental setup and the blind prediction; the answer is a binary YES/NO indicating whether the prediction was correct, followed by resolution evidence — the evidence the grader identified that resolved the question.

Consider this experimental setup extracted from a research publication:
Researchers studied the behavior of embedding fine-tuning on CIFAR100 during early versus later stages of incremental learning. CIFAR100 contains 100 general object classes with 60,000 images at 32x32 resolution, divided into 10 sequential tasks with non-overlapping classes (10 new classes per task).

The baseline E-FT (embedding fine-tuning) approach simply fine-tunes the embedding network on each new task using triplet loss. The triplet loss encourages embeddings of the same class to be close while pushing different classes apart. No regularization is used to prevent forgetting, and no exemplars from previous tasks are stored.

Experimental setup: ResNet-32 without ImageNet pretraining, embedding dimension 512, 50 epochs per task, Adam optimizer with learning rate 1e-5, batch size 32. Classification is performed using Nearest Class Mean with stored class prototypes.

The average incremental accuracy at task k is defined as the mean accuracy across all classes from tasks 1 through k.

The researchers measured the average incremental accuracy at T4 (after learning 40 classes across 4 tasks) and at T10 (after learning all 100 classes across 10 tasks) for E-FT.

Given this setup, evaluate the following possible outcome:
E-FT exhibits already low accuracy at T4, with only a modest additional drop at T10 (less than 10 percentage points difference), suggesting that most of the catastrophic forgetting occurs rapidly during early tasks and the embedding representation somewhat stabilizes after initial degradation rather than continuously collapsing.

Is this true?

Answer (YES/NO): NO